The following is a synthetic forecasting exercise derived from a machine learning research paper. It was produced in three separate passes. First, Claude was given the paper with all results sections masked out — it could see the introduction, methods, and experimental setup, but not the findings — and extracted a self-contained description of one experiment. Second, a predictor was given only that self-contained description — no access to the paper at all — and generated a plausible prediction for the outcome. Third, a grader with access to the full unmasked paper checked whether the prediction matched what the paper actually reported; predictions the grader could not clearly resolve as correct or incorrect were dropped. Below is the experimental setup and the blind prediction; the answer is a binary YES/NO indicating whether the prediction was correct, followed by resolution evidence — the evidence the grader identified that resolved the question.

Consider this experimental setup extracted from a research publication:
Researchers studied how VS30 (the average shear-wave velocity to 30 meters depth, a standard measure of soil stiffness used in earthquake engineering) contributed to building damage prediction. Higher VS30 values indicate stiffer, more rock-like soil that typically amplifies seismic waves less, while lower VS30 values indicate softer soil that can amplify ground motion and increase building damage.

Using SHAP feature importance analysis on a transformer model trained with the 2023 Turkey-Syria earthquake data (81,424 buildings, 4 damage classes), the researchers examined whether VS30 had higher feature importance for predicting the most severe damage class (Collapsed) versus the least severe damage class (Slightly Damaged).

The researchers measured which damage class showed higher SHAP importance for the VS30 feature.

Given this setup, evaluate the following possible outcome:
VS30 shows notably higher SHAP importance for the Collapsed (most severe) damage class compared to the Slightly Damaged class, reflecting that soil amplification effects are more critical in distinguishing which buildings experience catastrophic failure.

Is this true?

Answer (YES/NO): NO